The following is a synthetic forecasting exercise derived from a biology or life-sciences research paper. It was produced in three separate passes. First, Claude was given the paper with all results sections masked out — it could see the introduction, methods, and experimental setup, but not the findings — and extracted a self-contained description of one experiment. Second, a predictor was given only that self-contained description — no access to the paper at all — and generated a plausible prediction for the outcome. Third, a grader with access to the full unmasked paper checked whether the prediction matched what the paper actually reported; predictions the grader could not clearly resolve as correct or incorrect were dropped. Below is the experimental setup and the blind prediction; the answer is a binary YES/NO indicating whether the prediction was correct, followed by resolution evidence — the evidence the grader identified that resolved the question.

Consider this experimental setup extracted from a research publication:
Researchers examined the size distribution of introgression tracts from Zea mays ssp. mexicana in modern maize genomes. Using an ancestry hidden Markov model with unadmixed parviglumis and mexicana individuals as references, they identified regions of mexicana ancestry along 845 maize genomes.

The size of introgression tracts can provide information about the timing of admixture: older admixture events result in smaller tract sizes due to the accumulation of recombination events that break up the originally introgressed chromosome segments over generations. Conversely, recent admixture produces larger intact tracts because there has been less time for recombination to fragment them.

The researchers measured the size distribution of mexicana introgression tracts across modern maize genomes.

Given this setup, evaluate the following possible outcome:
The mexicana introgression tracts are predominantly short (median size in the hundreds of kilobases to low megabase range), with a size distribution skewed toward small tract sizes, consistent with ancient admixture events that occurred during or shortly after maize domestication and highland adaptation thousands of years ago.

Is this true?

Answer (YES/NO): NO